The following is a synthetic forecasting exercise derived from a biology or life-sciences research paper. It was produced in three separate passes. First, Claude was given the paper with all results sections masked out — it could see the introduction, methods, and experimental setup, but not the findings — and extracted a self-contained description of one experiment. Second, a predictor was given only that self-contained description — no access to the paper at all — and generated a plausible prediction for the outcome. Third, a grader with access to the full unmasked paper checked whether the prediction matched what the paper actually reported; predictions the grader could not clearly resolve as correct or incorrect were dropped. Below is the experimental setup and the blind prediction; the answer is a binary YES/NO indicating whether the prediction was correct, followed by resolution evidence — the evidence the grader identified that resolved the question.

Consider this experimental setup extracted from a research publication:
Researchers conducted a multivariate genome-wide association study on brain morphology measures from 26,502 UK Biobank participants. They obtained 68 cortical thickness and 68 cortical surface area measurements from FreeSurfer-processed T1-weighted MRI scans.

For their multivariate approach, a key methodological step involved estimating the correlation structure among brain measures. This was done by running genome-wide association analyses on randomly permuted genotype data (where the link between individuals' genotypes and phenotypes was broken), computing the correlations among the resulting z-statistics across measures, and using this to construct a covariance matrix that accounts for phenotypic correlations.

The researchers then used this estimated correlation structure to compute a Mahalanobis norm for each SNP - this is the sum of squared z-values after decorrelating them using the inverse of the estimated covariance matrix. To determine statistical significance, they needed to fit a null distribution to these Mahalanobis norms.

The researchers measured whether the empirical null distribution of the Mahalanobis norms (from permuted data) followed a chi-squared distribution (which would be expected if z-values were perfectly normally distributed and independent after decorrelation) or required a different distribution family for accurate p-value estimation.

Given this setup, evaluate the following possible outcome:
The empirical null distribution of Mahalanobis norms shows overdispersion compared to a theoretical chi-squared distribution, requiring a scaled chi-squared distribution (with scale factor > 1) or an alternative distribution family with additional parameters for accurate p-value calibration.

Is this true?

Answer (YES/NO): YES